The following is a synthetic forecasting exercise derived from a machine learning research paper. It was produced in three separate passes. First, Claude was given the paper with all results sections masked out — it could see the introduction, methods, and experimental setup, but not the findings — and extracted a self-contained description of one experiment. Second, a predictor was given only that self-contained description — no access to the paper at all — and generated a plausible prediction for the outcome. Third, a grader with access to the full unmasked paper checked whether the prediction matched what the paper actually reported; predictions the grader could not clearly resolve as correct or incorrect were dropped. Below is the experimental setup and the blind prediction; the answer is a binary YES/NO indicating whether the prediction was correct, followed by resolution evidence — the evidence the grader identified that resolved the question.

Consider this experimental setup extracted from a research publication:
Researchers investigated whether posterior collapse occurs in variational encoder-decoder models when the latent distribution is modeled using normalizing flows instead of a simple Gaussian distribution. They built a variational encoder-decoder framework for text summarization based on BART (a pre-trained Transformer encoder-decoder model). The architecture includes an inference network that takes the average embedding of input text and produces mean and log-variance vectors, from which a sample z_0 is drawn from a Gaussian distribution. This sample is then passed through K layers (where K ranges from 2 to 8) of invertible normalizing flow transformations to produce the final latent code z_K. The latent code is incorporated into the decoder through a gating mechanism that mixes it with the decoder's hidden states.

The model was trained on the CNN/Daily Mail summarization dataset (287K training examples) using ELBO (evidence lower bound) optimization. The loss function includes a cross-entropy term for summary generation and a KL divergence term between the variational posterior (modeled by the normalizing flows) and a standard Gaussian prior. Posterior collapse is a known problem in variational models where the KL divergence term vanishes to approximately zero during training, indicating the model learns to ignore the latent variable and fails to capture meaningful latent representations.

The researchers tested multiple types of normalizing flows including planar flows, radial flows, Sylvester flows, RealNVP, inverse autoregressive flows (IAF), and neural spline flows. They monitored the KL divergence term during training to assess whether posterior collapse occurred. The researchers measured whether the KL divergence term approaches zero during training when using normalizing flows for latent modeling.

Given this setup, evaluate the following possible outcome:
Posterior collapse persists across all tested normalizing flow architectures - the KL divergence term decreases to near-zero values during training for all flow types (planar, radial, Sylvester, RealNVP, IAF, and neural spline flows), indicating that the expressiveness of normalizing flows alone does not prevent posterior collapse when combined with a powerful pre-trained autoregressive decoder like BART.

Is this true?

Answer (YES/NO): NO